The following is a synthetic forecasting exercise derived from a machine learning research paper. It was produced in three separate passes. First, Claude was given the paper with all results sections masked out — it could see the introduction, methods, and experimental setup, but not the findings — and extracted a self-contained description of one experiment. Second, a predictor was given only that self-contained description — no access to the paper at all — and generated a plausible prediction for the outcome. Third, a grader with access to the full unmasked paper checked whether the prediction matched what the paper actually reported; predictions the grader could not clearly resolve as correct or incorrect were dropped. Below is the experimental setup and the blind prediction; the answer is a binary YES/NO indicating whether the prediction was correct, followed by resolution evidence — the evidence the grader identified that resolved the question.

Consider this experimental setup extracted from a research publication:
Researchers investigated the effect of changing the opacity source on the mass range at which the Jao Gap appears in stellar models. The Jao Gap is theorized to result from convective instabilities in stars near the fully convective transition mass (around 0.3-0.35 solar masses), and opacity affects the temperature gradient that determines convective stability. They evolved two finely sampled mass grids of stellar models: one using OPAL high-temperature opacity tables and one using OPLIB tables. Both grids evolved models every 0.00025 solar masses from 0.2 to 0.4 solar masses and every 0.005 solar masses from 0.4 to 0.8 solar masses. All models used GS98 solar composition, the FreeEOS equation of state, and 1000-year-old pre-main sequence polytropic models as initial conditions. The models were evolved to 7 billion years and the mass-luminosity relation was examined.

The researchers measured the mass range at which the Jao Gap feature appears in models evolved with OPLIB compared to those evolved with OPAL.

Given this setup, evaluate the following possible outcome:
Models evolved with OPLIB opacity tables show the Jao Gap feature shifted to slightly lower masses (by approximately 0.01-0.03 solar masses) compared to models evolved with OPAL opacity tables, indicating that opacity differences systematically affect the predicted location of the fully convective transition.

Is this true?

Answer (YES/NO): YES